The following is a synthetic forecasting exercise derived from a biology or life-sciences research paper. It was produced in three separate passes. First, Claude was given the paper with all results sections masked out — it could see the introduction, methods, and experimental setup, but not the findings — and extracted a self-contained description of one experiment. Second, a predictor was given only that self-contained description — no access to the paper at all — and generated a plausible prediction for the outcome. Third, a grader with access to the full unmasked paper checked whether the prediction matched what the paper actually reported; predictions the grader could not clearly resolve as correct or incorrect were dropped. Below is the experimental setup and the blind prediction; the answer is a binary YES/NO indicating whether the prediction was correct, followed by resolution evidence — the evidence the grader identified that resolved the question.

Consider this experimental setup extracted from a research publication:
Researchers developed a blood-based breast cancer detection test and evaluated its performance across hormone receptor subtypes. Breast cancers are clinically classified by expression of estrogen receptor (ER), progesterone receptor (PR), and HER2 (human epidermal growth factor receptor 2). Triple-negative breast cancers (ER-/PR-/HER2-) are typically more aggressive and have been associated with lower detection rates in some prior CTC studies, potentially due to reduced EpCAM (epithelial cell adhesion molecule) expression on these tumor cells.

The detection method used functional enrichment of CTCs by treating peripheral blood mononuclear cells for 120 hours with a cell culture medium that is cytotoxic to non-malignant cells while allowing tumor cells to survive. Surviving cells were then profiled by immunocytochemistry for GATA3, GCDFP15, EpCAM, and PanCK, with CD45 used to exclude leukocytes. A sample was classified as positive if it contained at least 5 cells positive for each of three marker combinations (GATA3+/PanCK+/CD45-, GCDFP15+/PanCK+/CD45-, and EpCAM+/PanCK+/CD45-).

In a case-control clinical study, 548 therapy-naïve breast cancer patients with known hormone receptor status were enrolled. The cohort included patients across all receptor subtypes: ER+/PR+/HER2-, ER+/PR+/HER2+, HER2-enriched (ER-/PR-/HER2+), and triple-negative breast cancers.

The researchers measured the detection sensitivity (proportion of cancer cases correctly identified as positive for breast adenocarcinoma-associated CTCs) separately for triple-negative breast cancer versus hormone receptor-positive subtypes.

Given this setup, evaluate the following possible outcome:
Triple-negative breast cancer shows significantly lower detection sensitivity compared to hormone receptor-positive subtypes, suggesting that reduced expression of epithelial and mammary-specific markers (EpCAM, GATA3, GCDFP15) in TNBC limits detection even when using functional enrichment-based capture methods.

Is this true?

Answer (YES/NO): NO